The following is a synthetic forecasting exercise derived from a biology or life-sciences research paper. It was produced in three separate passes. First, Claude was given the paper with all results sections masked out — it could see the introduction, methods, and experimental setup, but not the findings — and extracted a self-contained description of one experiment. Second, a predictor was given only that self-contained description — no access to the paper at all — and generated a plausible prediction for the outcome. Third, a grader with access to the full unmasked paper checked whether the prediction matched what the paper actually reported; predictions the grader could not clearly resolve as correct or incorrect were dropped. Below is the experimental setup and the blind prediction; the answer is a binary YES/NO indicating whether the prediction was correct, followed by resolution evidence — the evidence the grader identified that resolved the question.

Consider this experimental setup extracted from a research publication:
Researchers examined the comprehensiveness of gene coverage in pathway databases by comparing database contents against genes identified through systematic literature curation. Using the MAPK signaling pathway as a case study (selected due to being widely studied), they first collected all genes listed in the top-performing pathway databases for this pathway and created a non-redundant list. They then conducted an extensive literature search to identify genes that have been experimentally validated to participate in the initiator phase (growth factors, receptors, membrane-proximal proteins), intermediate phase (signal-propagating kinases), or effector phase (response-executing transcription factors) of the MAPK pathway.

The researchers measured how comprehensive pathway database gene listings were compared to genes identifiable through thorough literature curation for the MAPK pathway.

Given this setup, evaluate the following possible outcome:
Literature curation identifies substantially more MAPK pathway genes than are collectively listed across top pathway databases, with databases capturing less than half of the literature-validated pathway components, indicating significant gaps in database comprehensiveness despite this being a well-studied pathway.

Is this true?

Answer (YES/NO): NO